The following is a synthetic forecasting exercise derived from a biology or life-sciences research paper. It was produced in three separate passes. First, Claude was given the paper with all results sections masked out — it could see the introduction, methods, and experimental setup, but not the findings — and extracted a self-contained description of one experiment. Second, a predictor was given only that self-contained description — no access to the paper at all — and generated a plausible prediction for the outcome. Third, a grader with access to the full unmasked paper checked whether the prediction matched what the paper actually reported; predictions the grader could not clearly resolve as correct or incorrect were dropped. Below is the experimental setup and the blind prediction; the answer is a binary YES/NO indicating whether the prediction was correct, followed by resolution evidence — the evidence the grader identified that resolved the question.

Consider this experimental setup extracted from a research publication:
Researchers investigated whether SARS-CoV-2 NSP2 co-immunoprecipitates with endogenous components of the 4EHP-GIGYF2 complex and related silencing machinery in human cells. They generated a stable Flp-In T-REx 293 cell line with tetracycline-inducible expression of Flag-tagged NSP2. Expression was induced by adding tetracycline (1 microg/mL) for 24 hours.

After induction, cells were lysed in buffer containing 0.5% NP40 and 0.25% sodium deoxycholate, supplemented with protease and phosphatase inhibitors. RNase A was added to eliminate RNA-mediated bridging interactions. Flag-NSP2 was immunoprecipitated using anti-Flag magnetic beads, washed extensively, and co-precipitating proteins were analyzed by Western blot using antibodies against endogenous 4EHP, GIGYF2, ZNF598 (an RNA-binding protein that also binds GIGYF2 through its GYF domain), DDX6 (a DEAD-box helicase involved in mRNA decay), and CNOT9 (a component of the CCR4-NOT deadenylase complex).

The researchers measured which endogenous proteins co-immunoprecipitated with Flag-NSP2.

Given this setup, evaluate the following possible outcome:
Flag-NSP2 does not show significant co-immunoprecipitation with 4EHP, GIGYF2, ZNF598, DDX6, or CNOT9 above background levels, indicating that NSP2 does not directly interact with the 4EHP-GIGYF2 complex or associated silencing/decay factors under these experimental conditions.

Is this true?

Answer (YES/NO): NO